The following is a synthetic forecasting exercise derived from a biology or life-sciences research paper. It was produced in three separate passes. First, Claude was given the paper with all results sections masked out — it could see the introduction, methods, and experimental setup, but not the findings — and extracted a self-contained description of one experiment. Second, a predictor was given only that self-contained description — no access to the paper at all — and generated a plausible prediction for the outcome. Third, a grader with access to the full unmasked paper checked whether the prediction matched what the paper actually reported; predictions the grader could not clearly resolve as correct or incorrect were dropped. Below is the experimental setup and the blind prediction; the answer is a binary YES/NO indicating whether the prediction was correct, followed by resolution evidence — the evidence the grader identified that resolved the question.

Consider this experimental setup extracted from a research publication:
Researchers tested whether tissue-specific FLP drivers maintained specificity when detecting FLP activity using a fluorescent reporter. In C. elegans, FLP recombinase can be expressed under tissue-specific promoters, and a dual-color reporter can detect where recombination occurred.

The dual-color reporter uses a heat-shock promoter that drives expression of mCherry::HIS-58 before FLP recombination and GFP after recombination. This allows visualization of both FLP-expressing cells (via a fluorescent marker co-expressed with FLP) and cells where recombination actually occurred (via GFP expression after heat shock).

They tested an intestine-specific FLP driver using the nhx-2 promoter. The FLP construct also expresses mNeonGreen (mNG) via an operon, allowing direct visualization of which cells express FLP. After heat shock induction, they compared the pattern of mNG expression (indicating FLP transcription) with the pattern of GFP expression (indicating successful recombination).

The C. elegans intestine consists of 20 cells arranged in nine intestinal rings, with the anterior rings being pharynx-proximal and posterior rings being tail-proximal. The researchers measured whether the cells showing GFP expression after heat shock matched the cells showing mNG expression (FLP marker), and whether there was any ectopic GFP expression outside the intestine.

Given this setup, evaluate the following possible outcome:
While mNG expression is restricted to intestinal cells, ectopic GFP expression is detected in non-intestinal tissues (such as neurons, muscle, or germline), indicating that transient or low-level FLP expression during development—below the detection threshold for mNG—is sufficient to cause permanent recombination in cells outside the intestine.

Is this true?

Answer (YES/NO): NO